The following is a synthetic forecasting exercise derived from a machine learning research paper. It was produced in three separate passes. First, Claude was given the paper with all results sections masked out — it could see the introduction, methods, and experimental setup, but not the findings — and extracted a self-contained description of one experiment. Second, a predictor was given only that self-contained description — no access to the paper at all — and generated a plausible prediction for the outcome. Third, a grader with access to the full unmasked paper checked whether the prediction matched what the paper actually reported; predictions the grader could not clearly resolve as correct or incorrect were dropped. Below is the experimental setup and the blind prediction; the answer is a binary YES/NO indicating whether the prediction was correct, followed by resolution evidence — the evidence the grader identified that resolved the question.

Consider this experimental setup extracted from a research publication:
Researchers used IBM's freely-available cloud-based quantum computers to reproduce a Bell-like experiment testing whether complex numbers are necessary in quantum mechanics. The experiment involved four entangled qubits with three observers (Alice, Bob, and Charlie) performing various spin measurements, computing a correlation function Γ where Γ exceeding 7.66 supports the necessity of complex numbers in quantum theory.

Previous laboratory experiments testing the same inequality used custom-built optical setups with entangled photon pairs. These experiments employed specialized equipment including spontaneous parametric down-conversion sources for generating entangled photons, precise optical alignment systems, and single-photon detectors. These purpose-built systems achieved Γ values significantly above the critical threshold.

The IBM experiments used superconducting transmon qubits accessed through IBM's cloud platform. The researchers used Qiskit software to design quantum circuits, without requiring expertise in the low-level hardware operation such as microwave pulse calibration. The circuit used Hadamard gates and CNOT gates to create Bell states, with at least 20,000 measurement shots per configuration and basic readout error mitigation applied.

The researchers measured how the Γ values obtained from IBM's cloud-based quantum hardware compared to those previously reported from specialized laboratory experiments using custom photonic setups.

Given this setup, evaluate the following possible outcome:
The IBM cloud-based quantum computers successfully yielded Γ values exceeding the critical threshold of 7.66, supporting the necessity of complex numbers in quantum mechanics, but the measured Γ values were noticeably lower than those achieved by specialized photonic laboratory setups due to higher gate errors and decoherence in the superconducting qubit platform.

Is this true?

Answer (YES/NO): NO